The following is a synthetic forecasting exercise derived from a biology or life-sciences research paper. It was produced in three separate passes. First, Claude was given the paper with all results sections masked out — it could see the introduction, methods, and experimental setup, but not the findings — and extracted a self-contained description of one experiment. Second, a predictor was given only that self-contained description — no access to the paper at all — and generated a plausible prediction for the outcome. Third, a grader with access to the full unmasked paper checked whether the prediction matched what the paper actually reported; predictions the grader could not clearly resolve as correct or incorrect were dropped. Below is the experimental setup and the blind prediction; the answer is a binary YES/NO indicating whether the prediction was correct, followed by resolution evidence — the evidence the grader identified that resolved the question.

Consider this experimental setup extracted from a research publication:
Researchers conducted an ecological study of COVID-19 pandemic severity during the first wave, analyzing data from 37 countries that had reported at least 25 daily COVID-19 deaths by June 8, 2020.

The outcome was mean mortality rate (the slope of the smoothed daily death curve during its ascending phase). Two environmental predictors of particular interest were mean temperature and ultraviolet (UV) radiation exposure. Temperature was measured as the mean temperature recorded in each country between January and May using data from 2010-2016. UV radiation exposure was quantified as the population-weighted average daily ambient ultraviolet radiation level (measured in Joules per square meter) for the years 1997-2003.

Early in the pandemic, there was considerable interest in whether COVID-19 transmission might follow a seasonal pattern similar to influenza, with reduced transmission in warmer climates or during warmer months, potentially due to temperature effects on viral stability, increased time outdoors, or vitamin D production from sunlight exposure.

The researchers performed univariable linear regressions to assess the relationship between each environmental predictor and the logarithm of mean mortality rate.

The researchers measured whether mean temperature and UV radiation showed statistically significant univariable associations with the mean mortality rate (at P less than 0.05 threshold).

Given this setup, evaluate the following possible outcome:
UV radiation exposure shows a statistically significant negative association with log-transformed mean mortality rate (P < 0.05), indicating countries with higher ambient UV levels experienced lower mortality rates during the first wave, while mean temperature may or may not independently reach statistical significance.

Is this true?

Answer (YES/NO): NO